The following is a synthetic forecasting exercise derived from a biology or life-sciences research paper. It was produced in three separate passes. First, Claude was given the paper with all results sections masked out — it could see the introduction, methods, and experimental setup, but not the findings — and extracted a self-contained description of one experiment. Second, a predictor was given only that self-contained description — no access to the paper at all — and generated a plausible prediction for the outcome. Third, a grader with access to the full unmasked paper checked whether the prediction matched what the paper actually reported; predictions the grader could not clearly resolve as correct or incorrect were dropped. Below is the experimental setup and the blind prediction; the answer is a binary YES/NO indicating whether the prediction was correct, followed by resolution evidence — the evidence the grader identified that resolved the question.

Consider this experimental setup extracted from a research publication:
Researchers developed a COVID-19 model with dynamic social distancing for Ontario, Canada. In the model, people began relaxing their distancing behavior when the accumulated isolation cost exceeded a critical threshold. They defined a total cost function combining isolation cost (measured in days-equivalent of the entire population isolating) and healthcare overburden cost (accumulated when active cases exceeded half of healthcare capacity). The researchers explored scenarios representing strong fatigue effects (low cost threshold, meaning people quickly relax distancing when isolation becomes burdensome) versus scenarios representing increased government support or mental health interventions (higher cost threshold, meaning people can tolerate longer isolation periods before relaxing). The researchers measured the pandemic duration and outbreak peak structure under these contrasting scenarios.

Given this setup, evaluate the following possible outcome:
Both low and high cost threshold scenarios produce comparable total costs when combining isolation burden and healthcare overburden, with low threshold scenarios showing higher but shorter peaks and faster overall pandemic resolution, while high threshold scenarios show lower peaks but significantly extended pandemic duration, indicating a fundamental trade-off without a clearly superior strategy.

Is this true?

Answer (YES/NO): NO